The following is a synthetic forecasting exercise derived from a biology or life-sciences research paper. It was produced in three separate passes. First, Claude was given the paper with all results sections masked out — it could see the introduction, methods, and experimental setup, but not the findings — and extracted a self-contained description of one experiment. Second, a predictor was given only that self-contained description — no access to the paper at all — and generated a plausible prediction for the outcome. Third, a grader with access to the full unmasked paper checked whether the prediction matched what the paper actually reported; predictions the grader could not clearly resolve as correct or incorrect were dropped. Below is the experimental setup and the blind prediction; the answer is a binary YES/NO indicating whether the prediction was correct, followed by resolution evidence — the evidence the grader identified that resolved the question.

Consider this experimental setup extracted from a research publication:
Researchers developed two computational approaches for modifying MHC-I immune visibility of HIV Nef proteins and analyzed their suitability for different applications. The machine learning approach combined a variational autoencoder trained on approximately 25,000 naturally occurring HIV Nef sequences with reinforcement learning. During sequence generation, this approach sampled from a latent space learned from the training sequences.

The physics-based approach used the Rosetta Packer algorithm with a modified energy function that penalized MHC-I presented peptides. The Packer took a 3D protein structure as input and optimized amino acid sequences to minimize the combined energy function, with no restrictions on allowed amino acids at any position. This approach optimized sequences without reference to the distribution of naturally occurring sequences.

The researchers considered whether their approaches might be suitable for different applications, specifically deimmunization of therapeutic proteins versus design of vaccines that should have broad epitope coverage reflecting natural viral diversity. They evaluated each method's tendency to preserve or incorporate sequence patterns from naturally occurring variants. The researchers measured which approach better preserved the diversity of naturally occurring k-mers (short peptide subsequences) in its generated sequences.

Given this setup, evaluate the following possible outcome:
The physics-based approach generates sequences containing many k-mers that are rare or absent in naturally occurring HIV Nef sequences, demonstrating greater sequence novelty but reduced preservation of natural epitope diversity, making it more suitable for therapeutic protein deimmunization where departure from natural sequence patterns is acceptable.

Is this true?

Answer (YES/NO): NO